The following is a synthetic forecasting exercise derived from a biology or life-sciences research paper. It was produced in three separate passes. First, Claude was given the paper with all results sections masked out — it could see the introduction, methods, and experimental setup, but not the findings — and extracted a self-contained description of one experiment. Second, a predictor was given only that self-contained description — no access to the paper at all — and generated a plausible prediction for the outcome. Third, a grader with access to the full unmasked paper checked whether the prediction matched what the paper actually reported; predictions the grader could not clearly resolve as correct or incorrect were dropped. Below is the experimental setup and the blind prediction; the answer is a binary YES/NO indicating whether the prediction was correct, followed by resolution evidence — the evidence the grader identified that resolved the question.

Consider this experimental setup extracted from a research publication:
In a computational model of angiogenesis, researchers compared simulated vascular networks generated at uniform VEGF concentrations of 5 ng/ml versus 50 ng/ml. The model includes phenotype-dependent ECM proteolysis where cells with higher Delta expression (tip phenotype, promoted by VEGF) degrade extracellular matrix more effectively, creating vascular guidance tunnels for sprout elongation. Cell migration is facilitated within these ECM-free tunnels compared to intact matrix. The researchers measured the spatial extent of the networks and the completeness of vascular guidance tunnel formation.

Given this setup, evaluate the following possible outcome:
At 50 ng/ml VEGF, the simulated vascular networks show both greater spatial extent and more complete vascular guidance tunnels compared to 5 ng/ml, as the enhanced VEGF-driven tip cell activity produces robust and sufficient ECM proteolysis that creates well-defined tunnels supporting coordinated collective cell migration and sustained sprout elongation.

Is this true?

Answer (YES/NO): YES